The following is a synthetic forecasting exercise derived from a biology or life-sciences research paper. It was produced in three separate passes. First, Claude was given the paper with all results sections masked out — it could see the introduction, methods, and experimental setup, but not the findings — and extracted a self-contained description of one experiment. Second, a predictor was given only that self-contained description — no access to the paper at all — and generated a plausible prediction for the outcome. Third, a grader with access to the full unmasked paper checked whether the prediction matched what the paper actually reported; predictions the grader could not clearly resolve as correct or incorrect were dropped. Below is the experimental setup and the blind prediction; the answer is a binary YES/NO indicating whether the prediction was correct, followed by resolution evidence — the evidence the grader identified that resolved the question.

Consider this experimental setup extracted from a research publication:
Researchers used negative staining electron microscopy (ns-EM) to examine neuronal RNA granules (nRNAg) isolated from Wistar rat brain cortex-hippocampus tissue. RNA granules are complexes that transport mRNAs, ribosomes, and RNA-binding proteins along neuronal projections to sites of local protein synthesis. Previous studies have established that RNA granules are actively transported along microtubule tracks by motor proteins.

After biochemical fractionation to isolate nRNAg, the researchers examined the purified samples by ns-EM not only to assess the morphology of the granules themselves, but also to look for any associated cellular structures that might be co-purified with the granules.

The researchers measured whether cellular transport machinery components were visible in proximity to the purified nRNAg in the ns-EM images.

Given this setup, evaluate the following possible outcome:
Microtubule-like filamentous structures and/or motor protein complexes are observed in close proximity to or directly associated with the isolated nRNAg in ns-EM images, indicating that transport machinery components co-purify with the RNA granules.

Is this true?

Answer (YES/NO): YES